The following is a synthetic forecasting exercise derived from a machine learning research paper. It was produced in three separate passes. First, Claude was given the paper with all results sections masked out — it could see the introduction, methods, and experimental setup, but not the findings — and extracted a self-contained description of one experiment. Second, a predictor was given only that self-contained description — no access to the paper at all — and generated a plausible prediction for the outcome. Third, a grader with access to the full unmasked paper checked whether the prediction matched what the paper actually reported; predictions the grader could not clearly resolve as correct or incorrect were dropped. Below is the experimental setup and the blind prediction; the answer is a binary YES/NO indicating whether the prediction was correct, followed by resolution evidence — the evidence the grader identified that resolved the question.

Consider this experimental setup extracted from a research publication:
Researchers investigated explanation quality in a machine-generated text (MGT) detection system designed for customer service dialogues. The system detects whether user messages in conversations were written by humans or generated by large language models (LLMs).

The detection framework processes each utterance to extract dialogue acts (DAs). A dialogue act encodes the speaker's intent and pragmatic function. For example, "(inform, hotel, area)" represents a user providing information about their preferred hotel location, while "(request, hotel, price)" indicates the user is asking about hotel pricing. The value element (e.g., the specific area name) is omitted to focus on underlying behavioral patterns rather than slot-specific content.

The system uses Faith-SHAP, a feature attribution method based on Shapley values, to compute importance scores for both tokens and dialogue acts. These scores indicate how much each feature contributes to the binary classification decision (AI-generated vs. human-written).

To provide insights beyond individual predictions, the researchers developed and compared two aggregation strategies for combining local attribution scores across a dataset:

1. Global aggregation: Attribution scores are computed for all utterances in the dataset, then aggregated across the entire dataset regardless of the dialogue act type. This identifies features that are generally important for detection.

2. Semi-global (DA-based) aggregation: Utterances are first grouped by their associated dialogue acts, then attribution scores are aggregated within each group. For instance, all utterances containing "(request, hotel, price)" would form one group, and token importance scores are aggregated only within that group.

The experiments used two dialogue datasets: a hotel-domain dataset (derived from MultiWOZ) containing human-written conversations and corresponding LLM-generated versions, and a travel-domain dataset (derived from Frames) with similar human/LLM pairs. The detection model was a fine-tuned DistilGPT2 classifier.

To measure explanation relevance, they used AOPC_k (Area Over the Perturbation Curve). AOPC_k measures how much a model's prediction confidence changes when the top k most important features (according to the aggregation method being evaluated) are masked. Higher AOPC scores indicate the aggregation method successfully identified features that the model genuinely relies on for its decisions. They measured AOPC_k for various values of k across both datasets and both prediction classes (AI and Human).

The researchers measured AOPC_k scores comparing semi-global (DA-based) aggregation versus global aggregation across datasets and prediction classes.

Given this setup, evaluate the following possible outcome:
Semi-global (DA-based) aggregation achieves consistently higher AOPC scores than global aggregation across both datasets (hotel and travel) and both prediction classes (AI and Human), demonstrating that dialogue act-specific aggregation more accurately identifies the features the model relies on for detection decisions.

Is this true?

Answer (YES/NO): YES